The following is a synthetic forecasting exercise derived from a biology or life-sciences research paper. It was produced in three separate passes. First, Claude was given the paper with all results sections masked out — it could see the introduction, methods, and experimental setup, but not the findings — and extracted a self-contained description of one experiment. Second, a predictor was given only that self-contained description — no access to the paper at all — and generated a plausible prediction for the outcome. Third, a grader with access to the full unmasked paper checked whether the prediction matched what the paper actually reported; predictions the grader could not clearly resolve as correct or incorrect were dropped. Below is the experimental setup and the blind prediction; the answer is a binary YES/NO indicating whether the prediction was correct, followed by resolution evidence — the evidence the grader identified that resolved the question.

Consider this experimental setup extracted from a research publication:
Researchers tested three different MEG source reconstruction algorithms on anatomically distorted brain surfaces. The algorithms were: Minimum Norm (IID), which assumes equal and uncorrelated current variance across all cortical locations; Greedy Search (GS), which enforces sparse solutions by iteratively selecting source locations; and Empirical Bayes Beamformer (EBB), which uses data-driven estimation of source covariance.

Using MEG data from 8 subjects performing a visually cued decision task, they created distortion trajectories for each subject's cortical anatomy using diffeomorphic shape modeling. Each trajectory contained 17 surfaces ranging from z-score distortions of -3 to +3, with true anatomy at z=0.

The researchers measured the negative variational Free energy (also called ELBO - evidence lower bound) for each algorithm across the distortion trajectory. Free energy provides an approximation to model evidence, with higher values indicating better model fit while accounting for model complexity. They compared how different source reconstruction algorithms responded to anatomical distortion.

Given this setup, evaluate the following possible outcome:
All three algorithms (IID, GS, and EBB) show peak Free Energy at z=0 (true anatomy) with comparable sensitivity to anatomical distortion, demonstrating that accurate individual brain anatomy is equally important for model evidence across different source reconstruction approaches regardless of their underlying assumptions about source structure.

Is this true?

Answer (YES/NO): NO